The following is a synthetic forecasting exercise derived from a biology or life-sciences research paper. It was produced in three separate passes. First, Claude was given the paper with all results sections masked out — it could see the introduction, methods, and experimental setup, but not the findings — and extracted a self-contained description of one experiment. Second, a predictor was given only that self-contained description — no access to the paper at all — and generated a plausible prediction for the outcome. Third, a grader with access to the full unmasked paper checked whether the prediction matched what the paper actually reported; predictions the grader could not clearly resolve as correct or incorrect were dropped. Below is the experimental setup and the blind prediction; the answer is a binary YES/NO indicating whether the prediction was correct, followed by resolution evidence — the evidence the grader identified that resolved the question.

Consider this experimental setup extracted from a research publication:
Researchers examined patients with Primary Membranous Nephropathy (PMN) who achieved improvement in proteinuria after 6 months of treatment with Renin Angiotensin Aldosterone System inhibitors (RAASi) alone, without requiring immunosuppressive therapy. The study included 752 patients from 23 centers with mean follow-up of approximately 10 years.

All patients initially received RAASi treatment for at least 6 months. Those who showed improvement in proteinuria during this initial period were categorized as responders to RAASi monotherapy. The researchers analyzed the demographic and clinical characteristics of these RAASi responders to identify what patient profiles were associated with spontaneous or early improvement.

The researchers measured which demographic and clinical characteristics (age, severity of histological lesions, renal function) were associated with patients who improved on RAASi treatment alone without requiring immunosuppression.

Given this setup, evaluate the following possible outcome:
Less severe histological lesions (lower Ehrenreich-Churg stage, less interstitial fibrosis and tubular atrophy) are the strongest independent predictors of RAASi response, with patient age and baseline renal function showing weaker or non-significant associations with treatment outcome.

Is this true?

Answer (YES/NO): NO